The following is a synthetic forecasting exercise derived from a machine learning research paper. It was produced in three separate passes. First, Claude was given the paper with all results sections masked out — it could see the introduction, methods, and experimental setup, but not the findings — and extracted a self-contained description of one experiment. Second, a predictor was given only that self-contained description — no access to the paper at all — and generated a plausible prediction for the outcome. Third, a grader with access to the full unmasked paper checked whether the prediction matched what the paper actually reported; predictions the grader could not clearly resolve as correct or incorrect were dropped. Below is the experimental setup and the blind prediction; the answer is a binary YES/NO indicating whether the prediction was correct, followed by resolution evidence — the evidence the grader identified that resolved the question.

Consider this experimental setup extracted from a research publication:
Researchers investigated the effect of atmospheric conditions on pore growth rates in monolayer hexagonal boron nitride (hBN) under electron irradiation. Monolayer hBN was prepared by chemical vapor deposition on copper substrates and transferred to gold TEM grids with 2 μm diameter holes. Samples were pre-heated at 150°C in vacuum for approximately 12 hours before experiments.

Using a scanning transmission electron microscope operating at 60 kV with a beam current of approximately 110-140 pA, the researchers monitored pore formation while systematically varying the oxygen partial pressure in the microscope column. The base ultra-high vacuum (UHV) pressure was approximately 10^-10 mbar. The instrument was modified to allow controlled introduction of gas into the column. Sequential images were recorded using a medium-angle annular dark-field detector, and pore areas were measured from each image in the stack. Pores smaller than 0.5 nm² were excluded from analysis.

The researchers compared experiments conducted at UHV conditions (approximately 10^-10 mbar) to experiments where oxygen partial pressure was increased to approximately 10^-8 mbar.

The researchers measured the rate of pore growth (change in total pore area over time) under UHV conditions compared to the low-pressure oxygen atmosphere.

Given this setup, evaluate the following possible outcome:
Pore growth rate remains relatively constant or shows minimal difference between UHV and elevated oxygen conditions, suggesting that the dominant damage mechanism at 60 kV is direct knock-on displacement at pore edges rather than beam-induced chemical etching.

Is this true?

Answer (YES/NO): NO